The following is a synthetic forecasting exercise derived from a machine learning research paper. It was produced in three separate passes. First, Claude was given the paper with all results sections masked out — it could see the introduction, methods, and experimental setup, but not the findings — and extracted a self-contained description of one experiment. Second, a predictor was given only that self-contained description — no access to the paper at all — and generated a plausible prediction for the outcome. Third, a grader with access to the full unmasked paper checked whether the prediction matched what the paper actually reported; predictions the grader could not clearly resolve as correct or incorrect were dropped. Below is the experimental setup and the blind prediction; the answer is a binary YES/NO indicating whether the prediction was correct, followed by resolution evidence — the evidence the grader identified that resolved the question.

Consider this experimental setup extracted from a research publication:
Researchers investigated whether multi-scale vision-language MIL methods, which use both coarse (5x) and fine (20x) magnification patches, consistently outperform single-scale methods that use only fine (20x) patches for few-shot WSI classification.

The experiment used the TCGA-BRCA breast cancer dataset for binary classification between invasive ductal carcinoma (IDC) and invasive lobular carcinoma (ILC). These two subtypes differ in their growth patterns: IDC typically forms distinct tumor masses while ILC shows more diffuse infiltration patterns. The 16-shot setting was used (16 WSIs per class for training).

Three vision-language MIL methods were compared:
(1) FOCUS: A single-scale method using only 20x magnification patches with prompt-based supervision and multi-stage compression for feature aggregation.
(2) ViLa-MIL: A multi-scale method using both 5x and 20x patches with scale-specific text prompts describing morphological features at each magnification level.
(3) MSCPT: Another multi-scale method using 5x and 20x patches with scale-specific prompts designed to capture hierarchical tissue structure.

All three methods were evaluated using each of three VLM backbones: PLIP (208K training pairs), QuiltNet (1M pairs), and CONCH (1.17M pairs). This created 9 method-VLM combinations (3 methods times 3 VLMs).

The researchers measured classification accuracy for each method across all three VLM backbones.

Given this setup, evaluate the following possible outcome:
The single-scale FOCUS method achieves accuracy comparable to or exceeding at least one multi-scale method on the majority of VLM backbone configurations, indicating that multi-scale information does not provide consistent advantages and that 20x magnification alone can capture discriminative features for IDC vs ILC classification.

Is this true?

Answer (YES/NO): YES